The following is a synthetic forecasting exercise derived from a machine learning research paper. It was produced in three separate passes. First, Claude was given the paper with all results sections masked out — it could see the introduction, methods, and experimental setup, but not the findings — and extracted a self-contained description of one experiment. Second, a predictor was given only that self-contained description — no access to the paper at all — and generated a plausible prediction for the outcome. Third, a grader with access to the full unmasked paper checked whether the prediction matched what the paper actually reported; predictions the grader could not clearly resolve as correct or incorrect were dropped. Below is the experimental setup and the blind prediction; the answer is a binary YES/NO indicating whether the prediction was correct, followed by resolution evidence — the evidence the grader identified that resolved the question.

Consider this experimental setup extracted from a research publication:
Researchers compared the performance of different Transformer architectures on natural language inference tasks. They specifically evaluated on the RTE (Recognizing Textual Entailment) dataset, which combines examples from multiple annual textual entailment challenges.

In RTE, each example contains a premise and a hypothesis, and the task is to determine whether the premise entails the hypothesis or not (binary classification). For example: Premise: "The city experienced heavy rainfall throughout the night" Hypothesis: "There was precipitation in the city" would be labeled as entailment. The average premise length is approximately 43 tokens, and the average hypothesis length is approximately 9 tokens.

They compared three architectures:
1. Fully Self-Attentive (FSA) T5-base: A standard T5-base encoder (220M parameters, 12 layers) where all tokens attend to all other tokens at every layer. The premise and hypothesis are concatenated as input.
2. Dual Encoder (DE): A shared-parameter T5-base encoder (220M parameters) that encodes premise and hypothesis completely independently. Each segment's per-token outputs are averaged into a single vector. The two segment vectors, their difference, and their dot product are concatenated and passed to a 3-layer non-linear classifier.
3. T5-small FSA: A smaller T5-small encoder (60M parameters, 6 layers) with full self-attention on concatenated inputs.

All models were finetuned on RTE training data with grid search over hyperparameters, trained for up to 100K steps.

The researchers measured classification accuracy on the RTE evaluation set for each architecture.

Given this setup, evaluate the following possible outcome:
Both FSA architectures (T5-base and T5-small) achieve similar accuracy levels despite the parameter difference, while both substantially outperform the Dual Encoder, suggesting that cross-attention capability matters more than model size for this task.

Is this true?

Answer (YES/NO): NO